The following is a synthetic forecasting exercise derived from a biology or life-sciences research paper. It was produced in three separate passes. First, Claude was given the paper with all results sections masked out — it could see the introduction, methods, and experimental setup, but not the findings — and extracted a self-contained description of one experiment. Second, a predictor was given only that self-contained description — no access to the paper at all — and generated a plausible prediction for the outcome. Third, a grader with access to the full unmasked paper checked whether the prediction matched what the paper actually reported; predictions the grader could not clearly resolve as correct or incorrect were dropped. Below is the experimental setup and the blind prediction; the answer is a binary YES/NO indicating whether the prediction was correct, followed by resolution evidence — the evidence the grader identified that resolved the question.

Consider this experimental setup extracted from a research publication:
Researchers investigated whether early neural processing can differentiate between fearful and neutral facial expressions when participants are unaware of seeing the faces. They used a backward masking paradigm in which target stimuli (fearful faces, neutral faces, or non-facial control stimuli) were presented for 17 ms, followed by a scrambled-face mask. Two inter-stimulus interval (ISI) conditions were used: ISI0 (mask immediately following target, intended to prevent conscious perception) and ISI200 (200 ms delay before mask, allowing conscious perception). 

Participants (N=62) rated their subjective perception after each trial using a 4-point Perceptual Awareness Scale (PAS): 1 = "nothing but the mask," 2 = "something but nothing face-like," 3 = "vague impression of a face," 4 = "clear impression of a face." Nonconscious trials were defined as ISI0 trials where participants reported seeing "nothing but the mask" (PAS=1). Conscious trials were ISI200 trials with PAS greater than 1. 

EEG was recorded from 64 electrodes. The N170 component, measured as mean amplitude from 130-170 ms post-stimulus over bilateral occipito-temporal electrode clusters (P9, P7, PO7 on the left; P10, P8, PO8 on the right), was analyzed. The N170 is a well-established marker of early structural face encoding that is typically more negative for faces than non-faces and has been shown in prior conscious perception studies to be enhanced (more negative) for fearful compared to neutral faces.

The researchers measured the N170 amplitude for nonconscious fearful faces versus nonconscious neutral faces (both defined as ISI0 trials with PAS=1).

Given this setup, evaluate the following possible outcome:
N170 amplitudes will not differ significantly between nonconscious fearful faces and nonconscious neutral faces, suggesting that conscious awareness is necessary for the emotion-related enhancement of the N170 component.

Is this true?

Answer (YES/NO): NO